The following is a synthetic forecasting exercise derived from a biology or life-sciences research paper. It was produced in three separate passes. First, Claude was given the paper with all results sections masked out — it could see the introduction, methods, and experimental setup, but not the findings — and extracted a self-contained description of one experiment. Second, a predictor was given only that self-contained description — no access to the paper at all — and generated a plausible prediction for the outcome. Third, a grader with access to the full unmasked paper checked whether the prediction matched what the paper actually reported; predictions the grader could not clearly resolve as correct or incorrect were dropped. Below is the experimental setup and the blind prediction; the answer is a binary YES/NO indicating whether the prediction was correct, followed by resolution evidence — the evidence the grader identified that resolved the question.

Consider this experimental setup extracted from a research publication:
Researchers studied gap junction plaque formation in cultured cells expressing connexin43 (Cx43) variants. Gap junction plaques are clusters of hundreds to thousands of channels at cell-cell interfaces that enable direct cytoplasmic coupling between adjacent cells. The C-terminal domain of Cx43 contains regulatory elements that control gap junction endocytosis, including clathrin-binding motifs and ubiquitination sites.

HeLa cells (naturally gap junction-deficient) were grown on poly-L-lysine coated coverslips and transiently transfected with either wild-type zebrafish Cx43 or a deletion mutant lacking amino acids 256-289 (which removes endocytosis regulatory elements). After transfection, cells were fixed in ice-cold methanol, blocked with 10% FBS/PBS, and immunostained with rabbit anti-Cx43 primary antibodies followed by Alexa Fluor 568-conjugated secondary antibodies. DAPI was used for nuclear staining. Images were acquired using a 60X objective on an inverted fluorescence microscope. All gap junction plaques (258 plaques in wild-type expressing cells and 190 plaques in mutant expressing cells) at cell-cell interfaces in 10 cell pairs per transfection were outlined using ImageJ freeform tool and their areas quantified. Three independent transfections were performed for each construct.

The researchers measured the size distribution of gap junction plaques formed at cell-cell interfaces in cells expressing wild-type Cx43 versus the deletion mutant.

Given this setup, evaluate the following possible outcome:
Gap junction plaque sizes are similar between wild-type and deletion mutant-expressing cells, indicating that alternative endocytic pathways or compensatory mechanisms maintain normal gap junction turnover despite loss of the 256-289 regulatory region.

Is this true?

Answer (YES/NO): NO